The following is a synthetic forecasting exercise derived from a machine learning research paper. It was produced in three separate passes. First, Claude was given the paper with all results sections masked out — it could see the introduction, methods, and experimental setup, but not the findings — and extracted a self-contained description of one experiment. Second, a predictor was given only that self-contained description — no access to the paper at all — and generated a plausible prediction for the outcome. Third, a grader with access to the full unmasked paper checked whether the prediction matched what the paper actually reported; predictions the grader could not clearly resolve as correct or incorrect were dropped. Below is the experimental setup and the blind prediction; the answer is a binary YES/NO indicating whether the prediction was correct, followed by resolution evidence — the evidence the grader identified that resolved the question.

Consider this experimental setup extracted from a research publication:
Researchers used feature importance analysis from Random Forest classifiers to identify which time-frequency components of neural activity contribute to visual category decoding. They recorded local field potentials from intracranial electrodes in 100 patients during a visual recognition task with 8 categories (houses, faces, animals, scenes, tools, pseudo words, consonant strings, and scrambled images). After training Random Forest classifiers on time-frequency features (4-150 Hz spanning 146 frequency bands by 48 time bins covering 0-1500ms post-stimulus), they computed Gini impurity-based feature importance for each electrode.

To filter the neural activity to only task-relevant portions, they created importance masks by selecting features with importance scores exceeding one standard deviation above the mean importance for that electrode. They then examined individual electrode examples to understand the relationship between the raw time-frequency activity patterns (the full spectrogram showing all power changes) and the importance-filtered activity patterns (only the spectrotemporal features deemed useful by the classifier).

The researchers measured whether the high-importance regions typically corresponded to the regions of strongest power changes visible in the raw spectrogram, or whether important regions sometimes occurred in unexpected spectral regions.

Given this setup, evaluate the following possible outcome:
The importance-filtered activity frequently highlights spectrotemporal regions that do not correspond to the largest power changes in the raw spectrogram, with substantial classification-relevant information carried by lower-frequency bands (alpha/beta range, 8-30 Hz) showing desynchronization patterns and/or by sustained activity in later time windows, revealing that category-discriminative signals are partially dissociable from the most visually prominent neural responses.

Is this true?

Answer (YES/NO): YES